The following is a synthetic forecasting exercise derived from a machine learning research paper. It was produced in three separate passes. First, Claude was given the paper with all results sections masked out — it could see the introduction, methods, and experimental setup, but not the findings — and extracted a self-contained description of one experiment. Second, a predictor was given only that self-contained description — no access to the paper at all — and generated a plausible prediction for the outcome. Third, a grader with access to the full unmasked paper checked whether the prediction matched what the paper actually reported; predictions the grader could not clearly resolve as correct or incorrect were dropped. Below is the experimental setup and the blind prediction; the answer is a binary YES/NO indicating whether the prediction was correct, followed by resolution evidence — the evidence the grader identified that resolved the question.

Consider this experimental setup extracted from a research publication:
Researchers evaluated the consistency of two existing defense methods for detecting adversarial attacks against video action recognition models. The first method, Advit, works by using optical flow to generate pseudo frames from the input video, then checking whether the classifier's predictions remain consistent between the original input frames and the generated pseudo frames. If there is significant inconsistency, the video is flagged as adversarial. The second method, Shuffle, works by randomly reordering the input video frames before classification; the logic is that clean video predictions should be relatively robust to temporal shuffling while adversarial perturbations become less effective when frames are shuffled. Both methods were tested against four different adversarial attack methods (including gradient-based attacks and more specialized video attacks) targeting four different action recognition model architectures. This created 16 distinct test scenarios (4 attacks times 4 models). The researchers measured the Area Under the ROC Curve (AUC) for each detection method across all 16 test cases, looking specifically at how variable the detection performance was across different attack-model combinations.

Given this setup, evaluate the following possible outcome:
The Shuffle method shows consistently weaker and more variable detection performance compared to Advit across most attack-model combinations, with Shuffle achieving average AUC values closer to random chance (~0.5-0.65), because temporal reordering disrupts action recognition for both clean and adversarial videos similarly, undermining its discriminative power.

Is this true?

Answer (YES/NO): NO